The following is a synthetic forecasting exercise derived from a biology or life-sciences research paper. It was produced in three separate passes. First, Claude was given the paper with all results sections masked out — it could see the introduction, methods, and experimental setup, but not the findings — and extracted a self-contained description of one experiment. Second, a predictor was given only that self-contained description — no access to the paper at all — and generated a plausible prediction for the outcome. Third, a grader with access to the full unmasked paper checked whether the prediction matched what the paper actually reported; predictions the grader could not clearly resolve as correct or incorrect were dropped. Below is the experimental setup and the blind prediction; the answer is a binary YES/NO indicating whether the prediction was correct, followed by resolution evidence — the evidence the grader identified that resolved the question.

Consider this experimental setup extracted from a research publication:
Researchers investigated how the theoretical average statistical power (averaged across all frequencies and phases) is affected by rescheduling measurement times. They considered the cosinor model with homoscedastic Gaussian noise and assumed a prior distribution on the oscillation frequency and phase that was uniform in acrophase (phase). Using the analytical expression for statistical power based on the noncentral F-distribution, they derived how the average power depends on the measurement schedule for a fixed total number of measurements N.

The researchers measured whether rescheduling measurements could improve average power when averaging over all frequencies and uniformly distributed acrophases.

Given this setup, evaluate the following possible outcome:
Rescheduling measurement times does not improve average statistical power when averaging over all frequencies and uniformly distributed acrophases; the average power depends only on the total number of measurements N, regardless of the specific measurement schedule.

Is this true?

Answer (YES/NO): YES